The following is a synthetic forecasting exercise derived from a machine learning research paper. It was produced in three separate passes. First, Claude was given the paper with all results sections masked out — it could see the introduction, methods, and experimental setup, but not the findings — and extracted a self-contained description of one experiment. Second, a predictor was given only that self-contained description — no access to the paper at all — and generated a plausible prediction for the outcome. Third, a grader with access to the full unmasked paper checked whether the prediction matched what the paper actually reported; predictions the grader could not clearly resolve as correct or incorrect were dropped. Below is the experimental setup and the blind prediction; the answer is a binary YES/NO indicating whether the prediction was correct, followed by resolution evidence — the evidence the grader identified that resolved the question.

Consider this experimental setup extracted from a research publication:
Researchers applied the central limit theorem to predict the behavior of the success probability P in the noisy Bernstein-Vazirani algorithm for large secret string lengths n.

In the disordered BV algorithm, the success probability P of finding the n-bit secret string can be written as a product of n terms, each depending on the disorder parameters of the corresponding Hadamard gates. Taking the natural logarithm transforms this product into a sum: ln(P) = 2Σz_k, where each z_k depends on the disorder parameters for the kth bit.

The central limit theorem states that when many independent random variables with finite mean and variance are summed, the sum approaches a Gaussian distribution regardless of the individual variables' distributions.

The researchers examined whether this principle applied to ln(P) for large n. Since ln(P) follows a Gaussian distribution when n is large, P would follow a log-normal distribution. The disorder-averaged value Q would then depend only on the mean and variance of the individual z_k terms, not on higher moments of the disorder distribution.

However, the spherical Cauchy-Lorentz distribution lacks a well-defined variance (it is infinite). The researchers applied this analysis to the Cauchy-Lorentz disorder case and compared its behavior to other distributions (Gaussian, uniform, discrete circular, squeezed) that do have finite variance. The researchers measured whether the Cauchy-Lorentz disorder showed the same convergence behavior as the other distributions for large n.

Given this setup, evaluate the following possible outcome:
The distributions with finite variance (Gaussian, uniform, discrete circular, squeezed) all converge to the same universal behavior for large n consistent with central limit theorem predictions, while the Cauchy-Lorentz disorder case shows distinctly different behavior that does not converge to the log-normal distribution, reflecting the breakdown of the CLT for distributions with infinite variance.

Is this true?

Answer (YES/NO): NO